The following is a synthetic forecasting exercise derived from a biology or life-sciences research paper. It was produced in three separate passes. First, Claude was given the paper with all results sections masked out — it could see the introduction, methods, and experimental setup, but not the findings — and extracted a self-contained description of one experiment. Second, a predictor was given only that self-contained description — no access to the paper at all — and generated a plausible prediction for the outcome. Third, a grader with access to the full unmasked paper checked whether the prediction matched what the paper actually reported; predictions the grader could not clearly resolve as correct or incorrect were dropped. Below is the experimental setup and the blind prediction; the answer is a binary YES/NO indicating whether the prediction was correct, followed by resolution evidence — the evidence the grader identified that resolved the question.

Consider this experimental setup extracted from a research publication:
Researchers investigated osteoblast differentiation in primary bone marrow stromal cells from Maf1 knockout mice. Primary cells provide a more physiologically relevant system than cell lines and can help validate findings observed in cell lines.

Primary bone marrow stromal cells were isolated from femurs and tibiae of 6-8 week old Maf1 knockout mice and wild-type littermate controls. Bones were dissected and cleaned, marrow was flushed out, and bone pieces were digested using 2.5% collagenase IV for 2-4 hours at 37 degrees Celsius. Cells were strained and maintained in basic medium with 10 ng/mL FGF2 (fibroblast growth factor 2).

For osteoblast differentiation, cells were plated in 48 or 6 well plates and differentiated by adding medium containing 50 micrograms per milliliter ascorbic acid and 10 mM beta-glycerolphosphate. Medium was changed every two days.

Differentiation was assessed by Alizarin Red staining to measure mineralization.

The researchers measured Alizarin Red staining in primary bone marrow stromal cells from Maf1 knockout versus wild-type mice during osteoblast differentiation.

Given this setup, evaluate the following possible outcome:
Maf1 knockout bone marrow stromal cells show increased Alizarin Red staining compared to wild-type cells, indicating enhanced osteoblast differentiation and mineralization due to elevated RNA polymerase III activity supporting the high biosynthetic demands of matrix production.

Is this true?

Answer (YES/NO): NO